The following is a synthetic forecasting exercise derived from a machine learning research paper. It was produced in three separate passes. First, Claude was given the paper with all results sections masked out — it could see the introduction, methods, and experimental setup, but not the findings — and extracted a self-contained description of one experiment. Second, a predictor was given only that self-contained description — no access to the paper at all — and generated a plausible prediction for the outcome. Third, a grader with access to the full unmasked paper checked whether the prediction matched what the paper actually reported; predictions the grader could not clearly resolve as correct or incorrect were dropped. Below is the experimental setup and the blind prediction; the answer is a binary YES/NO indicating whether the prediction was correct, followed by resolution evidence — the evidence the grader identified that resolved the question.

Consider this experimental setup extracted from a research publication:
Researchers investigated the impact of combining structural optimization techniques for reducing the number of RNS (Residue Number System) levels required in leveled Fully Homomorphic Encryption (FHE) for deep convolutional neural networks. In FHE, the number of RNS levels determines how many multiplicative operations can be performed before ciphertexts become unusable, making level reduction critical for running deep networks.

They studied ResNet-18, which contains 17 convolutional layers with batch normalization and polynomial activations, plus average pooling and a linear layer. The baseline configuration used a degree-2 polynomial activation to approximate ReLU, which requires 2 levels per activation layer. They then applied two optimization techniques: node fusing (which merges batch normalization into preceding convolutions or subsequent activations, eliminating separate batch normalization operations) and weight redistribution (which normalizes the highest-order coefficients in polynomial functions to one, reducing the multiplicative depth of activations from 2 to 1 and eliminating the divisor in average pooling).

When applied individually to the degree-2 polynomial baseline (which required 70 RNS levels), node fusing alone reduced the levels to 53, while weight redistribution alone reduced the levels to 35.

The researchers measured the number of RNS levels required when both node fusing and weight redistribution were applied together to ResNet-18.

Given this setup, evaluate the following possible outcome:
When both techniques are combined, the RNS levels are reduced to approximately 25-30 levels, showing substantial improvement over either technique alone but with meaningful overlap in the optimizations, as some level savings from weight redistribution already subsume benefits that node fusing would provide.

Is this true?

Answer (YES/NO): NO